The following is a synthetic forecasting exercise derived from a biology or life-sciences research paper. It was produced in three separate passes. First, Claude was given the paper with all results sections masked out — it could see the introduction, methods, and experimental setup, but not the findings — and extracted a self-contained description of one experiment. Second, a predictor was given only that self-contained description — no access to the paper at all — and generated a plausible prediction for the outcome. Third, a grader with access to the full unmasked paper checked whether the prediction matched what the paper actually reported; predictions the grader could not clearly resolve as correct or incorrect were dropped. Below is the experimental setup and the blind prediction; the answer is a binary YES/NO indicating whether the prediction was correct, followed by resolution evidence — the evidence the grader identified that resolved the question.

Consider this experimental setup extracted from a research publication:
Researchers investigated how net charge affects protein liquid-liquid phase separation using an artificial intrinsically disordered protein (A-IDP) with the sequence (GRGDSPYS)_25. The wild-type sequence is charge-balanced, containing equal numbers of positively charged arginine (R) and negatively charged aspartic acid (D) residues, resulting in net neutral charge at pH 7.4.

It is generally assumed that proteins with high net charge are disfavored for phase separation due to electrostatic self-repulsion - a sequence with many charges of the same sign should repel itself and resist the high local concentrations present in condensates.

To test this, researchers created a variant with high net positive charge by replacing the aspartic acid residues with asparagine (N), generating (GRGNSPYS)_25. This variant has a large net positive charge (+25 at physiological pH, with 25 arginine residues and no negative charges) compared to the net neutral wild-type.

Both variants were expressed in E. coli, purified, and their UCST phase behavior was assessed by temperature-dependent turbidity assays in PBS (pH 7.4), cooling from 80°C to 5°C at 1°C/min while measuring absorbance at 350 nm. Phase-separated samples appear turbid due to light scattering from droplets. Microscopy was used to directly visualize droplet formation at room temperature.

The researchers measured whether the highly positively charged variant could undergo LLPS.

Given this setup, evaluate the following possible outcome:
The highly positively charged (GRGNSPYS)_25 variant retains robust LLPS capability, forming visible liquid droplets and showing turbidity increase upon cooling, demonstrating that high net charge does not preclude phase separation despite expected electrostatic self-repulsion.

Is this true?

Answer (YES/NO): YES